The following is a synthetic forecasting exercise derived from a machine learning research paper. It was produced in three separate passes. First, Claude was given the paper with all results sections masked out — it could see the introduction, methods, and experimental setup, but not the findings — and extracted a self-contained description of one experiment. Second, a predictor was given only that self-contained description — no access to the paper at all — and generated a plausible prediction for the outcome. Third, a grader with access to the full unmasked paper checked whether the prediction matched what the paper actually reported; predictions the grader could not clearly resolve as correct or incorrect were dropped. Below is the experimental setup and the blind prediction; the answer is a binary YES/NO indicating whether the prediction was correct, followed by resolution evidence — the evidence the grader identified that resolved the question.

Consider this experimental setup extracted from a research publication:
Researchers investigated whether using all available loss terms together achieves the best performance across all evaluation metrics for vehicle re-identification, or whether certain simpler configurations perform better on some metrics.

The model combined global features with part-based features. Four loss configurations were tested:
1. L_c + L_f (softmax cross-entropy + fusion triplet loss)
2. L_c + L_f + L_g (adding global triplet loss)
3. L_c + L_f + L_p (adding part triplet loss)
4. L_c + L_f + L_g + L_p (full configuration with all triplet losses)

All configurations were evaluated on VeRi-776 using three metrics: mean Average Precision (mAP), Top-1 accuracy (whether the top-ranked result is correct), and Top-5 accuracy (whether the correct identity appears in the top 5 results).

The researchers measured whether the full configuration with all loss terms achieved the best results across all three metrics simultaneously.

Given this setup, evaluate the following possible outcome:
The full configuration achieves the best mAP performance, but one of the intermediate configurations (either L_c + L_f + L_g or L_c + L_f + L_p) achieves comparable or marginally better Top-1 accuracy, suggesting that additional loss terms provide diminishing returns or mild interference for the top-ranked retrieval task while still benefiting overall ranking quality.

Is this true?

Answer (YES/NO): NO